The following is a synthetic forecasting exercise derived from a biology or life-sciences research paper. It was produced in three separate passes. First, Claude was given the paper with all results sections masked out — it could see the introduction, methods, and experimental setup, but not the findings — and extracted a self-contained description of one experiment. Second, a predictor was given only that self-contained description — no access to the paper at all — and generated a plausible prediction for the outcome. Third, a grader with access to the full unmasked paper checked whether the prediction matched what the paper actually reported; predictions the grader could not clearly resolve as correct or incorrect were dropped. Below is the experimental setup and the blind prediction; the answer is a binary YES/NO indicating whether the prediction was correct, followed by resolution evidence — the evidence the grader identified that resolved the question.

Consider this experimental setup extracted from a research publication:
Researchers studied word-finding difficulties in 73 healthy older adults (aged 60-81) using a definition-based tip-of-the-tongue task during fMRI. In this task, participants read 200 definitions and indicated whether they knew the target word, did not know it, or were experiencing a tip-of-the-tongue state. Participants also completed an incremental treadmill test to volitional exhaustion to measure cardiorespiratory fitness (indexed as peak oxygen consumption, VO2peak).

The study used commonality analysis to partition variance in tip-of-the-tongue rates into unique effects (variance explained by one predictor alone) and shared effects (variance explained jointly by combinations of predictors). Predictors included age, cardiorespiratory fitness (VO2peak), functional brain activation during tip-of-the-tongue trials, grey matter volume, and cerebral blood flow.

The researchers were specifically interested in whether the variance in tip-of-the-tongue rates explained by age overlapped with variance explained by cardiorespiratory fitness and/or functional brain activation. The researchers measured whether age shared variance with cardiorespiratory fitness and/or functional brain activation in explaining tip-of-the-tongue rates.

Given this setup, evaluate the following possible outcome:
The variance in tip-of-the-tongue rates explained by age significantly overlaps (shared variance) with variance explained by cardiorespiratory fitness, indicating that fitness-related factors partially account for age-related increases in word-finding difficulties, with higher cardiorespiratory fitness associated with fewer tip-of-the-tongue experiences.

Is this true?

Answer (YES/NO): YES